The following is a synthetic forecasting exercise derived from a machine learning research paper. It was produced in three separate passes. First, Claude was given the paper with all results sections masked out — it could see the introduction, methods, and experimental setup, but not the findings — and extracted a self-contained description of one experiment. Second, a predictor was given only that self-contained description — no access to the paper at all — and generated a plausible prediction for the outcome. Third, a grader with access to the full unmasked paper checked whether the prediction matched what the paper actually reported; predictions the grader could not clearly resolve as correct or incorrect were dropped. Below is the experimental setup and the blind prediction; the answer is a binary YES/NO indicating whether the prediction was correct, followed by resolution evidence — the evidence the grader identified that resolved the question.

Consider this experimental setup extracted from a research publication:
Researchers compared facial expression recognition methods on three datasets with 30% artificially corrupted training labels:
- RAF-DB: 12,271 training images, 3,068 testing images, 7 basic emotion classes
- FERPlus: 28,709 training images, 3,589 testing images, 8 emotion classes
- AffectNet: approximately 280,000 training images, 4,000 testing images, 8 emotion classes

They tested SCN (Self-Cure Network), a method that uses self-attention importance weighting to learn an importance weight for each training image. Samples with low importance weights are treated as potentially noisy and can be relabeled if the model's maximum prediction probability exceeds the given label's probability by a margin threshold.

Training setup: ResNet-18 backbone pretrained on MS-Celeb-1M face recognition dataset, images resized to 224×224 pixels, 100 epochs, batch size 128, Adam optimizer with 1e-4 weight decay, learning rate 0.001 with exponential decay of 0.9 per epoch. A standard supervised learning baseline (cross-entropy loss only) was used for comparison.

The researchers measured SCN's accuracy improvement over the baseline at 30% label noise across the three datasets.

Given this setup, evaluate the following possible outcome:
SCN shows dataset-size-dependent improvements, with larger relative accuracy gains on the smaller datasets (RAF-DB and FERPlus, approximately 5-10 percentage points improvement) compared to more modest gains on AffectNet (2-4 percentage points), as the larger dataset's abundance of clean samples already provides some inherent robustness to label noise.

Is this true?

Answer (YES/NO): NO